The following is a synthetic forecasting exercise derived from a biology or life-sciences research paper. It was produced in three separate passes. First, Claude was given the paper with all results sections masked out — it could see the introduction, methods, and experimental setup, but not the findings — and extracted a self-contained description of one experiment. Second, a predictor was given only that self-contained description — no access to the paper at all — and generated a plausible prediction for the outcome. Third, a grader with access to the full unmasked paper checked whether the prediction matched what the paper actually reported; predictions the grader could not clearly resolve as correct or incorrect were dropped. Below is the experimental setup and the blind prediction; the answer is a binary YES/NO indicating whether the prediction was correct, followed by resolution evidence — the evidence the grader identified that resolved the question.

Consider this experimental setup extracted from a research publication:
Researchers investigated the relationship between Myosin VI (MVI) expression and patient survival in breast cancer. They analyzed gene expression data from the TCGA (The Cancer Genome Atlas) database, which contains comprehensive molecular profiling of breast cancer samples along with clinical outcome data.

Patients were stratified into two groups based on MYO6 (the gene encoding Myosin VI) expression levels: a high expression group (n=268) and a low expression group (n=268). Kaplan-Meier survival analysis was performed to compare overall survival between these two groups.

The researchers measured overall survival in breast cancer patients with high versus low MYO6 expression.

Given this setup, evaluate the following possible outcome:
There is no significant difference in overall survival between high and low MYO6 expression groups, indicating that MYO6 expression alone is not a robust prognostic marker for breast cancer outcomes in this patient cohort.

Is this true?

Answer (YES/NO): NO